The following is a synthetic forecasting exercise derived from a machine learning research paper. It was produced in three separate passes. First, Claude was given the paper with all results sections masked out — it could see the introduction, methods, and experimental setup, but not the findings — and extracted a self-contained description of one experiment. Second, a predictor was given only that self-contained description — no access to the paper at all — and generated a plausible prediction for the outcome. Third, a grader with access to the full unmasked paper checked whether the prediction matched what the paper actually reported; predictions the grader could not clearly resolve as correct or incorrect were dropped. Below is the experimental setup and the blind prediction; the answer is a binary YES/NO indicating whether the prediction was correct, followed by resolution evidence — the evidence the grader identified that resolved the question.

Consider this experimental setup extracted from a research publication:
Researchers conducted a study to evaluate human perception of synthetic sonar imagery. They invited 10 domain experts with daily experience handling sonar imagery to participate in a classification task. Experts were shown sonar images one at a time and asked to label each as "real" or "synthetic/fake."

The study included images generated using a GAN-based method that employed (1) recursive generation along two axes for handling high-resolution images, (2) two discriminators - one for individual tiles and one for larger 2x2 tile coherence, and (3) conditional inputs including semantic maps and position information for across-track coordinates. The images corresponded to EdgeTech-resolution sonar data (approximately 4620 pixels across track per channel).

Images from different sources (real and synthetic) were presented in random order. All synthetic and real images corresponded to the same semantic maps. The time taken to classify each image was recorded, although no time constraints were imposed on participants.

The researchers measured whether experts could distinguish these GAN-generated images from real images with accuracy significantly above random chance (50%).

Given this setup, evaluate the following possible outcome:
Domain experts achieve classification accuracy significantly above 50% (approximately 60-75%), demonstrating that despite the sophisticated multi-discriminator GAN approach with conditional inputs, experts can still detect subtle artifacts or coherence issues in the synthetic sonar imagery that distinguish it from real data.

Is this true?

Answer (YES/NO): NO